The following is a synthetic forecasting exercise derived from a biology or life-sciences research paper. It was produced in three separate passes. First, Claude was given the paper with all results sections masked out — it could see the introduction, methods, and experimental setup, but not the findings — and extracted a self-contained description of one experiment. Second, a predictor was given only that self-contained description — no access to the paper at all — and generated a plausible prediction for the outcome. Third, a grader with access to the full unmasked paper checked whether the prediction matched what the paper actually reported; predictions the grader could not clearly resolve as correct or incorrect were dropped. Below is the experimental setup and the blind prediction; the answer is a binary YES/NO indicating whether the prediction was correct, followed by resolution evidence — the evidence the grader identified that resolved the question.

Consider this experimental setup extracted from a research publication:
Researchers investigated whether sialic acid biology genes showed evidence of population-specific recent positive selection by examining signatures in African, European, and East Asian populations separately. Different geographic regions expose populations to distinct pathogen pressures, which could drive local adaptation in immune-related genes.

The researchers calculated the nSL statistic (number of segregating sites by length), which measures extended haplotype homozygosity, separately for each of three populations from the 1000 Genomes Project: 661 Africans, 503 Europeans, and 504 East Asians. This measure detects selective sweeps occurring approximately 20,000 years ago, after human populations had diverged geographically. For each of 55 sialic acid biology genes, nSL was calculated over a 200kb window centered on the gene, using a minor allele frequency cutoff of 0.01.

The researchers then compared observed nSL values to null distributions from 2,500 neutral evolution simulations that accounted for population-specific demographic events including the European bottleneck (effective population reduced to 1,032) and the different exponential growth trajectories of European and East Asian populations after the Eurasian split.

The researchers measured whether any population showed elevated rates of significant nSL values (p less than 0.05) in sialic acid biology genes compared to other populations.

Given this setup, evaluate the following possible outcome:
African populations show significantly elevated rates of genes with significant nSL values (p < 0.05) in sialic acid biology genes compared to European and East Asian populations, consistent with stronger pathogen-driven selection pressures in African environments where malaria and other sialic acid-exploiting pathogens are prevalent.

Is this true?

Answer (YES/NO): NO